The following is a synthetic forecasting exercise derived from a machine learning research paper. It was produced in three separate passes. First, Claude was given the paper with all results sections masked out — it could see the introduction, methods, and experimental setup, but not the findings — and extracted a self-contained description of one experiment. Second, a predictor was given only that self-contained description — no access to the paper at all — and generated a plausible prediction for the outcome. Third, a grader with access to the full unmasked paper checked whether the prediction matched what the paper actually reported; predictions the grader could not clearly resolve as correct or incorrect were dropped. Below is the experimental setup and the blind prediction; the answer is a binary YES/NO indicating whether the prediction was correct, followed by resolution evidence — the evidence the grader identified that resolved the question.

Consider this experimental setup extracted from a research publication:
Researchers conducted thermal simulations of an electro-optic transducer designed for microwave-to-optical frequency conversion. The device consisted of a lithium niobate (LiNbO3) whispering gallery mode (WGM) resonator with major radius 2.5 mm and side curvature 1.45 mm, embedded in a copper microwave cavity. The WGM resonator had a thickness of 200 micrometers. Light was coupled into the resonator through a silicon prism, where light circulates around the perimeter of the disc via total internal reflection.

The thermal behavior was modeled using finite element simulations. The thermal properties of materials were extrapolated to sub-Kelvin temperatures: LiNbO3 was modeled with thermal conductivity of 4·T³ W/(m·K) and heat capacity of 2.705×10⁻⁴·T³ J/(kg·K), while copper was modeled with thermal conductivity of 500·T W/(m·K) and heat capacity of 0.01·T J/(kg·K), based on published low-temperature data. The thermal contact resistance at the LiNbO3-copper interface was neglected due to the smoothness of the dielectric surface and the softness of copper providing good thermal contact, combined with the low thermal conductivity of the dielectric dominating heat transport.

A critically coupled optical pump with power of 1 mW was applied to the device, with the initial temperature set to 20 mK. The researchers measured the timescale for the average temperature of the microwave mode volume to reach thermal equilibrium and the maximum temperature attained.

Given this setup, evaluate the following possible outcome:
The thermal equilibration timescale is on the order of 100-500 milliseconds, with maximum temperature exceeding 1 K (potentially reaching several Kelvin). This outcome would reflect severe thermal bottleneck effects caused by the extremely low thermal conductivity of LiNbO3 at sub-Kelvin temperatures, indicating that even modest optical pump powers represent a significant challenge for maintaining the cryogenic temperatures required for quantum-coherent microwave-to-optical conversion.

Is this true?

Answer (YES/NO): NO